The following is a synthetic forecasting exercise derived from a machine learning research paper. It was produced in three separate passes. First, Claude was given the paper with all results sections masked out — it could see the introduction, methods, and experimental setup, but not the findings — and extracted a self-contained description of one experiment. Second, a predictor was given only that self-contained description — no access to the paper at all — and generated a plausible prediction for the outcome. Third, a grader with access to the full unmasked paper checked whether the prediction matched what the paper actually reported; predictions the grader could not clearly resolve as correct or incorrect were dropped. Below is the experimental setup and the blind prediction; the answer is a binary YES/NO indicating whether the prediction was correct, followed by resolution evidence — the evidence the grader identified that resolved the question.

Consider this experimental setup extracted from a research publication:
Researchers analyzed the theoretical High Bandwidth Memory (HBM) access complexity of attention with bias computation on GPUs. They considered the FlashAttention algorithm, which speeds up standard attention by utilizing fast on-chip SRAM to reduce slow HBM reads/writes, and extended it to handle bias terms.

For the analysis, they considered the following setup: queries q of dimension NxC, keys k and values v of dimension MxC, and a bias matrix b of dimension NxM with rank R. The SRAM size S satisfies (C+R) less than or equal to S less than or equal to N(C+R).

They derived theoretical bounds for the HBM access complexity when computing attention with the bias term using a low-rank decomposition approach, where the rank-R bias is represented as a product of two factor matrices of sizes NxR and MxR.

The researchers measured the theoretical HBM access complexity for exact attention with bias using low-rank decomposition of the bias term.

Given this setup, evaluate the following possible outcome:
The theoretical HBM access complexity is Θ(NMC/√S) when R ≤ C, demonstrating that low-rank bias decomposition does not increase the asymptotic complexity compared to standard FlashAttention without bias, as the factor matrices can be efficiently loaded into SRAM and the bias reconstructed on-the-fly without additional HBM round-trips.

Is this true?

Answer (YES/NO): NO